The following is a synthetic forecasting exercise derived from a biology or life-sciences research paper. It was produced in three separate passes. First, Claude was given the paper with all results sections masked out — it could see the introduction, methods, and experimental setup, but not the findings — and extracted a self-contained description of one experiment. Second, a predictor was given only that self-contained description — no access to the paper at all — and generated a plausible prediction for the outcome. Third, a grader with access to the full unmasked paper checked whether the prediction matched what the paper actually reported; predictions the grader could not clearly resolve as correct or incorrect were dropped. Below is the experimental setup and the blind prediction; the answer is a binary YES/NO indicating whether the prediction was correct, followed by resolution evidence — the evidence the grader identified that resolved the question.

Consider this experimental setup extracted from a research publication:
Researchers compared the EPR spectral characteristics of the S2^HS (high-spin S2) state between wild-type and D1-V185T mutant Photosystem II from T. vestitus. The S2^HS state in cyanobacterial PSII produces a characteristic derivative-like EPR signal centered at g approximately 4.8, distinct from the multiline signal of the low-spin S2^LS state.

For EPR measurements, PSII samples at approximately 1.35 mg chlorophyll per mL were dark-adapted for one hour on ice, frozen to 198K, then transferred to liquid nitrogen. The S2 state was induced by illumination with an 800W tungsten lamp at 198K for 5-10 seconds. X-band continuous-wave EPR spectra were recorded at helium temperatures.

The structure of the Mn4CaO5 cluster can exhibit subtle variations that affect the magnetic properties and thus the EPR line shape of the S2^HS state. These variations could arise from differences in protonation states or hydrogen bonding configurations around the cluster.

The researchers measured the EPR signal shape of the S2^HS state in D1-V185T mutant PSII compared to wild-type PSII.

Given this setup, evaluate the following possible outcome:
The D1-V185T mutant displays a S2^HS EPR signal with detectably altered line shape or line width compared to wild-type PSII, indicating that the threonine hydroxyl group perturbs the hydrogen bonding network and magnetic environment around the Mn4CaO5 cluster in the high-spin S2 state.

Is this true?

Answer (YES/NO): YES